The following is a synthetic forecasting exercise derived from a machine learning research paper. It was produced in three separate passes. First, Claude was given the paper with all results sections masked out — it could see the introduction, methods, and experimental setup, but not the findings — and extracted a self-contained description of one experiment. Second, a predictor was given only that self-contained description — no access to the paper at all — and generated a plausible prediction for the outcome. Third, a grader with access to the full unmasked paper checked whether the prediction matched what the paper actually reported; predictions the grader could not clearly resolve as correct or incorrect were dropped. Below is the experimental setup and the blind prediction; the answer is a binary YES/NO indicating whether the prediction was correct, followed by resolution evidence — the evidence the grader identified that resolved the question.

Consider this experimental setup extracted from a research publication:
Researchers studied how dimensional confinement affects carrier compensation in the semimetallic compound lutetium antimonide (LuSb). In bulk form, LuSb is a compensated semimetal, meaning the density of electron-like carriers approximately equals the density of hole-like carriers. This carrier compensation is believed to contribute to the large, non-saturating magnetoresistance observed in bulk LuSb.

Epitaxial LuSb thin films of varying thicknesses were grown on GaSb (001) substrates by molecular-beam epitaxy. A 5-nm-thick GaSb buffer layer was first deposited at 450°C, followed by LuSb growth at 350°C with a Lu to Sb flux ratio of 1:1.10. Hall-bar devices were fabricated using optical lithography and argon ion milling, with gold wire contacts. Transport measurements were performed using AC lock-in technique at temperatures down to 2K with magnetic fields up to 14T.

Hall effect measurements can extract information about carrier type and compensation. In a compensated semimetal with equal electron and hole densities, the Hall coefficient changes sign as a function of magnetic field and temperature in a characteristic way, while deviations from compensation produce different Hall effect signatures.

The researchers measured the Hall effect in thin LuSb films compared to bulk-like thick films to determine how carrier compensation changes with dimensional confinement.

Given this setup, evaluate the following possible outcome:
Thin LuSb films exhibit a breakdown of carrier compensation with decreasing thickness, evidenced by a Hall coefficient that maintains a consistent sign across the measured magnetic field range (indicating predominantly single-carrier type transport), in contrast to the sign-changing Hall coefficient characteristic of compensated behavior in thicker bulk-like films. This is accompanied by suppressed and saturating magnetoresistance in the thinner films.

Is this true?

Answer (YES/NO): YES